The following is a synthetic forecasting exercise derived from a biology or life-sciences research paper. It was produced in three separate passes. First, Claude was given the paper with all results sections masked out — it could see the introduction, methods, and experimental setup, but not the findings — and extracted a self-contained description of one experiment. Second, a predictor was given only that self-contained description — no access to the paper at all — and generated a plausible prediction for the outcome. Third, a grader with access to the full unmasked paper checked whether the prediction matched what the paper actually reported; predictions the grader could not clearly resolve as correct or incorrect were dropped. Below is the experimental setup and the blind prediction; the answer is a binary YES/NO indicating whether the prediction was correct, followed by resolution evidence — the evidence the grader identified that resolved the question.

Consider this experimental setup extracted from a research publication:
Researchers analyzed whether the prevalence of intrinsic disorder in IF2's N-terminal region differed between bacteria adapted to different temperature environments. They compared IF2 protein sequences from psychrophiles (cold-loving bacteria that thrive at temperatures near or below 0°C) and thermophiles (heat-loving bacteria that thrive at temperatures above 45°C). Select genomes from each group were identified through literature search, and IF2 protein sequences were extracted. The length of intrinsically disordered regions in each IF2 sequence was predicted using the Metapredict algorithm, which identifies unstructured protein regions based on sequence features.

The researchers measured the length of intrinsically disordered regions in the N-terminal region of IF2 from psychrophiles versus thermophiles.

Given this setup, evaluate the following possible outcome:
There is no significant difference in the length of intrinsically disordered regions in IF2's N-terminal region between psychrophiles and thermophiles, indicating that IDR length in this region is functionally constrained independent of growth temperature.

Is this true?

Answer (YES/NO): NO